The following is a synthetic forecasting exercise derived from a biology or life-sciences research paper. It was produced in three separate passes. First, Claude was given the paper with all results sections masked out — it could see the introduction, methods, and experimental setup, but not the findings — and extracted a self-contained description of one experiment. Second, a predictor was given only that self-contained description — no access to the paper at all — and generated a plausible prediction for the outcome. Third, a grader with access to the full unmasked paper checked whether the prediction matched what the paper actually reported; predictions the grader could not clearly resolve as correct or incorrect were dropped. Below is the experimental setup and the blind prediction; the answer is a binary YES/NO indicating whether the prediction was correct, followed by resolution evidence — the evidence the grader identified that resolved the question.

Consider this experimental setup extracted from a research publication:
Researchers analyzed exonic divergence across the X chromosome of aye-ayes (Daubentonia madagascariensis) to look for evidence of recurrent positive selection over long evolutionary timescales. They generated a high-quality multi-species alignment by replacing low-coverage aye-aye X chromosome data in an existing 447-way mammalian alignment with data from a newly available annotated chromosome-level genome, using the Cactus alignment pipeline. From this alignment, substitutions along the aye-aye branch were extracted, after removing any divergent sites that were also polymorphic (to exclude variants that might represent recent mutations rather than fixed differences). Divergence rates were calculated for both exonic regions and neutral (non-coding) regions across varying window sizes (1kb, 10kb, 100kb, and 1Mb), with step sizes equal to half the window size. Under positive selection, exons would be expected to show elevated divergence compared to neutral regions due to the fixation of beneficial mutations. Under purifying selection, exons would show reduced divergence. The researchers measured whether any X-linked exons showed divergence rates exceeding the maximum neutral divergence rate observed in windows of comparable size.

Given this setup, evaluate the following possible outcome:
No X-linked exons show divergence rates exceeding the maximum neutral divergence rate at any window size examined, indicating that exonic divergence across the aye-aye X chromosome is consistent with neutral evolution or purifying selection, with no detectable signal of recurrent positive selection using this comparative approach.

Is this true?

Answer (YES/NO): YES